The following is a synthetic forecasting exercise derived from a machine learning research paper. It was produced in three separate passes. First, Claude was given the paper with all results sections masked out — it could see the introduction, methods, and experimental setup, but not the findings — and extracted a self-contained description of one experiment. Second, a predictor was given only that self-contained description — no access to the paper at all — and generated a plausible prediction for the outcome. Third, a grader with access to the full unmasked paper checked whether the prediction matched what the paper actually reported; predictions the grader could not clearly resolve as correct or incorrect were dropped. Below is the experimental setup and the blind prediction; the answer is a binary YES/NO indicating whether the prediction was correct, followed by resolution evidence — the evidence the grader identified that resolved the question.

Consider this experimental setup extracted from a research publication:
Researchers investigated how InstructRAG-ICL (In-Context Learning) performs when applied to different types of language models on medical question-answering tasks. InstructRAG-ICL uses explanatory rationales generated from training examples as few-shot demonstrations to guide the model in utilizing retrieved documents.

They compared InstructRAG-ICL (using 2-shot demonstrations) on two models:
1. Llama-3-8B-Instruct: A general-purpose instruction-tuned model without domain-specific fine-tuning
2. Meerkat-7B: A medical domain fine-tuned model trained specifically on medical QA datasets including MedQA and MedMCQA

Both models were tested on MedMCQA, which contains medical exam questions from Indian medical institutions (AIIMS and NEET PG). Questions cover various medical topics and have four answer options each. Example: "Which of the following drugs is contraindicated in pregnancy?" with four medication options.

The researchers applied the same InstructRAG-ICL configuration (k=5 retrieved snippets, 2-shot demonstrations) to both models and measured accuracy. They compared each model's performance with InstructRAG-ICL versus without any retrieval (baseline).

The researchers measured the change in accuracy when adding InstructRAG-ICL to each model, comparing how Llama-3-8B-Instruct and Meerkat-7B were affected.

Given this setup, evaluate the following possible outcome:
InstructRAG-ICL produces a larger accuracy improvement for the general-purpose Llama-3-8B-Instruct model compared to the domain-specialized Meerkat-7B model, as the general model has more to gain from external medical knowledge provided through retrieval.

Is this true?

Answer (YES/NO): YES